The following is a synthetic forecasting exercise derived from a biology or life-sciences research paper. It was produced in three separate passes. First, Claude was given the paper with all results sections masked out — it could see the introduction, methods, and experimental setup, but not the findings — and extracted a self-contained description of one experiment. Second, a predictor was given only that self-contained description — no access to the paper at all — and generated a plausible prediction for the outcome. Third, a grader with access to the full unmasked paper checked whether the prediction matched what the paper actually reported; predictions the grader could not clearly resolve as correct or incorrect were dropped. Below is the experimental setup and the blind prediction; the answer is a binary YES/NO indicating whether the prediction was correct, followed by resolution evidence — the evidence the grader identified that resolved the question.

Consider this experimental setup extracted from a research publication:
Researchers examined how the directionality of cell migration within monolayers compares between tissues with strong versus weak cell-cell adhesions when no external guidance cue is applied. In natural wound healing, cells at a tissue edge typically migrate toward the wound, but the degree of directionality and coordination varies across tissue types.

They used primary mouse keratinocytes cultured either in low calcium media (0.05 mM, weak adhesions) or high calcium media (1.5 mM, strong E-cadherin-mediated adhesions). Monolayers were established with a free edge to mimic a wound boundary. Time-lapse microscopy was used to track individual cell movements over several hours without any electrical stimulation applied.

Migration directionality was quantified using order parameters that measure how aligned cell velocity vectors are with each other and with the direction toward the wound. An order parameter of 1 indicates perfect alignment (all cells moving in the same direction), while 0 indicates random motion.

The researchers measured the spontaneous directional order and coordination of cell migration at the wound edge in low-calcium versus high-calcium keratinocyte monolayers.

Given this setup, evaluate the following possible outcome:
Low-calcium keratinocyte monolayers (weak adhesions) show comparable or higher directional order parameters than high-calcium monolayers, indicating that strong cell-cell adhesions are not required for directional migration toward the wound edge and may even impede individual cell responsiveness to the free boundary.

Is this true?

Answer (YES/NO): NO